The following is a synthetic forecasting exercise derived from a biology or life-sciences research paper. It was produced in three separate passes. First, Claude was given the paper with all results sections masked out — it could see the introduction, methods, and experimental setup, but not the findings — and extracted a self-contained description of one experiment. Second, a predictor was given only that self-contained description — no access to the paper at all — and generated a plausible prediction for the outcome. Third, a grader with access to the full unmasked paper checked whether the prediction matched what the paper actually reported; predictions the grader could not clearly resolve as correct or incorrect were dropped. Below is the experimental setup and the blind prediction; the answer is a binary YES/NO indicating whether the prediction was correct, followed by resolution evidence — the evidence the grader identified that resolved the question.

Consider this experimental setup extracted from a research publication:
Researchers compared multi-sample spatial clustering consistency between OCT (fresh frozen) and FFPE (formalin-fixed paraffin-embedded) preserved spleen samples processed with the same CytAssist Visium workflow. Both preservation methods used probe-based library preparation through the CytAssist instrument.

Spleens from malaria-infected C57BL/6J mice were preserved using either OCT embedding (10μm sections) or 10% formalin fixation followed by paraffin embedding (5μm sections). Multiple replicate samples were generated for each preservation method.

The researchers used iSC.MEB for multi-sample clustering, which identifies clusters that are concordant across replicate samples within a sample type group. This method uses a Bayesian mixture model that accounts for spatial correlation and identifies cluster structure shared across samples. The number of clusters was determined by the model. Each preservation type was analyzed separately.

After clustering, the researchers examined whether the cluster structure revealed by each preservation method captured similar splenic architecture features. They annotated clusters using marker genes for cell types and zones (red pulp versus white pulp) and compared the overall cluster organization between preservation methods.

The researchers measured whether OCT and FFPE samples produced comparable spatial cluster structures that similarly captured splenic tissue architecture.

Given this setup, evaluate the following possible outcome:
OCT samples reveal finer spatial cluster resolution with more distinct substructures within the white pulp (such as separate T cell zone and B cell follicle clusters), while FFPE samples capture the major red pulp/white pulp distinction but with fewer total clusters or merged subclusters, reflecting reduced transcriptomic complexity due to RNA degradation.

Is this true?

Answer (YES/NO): NO